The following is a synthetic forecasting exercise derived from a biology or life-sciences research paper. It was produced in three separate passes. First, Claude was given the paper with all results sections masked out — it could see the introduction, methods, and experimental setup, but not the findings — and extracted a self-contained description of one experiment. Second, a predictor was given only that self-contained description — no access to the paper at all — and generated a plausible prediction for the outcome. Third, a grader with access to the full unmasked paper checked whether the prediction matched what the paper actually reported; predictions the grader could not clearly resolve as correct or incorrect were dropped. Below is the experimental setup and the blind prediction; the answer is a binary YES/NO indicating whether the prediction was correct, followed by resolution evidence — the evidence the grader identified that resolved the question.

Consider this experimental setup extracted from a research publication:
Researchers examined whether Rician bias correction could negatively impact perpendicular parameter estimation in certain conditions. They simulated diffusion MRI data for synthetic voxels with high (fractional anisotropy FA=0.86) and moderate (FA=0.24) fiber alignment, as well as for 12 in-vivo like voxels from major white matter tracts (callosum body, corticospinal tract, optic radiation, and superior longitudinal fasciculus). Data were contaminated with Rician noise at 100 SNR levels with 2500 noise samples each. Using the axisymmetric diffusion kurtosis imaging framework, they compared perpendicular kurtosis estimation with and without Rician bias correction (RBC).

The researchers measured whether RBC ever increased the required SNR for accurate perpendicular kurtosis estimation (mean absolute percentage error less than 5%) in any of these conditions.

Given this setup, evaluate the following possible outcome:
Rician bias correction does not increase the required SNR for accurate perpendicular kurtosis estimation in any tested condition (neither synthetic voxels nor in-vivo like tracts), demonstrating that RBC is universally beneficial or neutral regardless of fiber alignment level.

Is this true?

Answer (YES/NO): NO